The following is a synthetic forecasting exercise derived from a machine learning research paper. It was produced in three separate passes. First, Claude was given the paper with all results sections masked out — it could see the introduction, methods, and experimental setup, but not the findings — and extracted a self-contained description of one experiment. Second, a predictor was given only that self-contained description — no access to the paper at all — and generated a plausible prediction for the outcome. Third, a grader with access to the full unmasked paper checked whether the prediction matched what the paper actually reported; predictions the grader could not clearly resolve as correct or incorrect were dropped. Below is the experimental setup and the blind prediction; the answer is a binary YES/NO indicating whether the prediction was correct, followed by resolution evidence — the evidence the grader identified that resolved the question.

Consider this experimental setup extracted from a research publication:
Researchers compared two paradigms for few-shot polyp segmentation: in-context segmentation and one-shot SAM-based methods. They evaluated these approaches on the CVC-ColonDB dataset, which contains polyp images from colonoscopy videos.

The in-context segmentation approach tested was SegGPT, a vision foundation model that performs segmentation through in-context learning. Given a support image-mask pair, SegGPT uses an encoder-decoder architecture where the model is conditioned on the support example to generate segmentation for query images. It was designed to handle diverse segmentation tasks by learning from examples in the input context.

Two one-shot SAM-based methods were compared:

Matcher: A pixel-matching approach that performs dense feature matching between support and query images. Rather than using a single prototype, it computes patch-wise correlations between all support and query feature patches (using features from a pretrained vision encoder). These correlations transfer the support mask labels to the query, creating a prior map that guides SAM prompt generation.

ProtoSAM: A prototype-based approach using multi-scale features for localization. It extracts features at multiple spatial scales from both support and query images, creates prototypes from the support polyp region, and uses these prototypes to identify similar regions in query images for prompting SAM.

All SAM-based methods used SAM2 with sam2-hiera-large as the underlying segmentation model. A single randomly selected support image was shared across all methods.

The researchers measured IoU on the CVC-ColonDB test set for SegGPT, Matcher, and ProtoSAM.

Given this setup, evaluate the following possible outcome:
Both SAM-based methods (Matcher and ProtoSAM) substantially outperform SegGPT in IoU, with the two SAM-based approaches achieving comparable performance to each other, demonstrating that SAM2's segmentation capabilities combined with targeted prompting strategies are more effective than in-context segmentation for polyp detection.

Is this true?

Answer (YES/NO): YES